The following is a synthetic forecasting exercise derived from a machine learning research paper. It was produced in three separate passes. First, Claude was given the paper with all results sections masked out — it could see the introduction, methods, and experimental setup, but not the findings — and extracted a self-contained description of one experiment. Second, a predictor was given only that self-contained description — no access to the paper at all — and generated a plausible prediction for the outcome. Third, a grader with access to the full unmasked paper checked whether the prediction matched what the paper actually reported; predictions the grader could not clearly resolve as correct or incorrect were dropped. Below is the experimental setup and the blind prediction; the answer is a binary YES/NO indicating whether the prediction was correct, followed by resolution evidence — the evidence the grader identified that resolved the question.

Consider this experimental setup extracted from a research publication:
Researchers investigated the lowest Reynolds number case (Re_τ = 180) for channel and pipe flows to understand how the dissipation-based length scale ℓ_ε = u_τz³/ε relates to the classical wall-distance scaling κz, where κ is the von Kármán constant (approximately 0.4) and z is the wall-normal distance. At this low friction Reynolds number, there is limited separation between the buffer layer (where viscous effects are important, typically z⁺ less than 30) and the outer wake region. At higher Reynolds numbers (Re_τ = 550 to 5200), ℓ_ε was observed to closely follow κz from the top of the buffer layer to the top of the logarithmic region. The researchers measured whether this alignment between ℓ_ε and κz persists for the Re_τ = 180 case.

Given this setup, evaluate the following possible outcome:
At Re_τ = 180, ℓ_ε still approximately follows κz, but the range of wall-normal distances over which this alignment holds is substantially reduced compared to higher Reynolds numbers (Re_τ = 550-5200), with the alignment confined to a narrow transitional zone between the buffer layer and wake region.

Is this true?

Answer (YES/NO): NO